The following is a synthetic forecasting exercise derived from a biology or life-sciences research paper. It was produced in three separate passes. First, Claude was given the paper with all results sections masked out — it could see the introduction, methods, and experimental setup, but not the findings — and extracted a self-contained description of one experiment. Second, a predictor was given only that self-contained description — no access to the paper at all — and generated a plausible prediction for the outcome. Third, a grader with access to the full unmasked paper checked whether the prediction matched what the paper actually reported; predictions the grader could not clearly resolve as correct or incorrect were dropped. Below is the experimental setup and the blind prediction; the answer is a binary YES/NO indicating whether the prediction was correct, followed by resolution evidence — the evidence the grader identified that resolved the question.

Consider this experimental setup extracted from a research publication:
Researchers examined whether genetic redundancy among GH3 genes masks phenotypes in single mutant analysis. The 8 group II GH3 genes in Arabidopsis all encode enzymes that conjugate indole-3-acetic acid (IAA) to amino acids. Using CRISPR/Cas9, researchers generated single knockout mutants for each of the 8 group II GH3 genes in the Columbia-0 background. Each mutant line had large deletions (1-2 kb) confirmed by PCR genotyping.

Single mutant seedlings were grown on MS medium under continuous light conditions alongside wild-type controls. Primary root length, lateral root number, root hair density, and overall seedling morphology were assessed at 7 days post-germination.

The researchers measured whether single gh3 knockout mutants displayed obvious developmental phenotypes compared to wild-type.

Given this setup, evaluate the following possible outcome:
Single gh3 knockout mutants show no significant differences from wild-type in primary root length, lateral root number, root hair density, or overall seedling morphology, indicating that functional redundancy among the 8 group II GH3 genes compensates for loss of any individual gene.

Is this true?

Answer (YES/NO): YES